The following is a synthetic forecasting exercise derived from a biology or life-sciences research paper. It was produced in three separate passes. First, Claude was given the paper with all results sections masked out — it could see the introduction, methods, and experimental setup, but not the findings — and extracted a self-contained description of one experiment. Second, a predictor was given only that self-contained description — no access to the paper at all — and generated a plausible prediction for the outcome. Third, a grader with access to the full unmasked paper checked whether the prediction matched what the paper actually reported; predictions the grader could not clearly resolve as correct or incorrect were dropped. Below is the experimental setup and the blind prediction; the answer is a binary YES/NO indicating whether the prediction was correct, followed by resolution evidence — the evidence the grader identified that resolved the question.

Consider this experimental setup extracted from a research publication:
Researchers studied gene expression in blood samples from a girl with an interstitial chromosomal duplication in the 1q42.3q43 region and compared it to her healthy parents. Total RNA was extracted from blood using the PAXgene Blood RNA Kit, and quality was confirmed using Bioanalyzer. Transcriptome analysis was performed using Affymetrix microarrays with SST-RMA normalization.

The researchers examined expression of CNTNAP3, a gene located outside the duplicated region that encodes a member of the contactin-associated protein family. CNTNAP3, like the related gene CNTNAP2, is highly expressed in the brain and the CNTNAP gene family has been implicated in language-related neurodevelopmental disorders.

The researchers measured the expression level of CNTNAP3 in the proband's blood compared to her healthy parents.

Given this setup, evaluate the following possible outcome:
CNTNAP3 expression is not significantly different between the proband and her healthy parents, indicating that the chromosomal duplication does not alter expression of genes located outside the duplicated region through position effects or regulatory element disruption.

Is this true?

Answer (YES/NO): NO